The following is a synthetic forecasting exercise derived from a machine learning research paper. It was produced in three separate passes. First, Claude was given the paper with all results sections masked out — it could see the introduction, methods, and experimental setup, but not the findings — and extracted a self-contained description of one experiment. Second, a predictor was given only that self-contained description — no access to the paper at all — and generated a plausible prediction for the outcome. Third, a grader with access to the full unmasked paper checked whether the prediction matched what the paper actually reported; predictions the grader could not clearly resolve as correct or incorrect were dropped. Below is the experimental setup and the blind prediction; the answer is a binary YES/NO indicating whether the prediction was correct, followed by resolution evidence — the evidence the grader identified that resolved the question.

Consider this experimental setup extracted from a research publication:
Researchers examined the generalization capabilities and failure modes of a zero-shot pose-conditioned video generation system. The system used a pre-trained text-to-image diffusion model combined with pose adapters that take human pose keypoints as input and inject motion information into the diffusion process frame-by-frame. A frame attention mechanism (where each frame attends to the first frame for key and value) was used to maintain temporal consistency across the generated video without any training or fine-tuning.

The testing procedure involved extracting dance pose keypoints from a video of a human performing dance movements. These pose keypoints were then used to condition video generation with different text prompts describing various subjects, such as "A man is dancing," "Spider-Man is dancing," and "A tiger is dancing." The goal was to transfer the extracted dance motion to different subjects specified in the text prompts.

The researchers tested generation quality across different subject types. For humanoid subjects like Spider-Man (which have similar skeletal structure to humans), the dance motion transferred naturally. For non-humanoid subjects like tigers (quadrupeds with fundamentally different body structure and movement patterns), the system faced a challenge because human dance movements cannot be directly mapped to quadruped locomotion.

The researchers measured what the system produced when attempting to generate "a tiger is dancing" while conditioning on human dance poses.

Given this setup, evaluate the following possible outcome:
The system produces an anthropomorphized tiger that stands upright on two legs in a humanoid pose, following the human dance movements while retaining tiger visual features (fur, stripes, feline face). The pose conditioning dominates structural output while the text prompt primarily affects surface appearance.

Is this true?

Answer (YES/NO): NO